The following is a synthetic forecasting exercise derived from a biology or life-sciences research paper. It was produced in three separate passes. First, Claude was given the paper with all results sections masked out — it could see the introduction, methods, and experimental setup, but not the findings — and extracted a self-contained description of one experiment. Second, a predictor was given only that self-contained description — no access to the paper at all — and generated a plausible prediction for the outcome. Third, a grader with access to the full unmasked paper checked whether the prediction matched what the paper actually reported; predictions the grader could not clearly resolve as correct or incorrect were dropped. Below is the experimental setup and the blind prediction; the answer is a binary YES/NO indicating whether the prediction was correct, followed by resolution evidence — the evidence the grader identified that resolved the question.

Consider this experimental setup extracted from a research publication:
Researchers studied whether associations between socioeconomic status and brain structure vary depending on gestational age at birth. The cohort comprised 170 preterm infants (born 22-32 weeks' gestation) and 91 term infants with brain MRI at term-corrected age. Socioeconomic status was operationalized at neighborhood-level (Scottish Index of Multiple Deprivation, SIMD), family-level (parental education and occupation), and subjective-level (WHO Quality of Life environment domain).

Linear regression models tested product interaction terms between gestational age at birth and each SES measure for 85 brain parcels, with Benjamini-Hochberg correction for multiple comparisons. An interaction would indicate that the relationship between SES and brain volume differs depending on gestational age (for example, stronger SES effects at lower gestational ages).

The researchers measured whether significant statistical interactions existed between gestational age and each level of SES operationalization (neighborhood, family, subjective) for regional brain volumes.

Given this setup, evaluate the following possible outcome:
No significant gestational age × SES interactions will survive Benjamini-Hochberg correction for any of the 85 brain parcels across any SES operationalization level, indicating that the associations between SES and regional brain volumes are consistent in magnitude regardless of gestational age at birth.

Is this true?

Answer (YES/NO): NO